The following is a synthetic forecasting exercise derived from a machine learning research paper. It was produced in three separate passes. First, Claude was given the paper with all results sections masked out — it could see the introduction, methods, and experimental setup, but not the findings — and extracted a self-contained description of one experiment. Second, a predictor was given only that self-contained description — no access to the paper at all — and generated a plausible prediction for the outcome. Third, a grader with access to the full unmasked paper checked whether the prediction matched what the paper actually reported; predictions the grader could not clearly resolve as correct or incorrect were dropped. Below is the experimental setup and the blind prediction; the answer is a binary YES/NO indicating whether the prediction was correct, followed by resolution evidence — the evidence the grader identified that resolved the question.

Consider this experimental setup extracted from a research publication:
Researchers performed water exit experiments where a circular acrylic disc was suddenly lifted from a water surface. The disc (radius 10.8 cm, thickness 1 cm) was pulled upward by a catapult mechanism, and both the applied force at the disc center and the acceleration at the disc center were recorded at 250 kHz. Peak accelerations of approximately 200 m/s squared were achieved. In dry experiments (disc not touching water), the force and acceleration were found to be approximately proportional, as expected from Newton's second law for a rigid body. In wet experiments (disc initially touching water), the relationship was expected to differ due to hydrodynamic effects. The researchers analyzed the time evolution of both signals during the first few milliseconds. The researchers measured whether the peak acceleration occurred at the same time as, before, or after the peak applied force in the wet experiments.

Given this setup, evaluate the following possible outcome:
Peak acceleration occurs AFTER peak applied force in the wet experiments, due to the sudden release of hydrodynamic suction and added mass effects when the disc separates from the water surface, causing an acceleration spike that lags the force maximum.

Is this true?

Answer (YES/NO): NO